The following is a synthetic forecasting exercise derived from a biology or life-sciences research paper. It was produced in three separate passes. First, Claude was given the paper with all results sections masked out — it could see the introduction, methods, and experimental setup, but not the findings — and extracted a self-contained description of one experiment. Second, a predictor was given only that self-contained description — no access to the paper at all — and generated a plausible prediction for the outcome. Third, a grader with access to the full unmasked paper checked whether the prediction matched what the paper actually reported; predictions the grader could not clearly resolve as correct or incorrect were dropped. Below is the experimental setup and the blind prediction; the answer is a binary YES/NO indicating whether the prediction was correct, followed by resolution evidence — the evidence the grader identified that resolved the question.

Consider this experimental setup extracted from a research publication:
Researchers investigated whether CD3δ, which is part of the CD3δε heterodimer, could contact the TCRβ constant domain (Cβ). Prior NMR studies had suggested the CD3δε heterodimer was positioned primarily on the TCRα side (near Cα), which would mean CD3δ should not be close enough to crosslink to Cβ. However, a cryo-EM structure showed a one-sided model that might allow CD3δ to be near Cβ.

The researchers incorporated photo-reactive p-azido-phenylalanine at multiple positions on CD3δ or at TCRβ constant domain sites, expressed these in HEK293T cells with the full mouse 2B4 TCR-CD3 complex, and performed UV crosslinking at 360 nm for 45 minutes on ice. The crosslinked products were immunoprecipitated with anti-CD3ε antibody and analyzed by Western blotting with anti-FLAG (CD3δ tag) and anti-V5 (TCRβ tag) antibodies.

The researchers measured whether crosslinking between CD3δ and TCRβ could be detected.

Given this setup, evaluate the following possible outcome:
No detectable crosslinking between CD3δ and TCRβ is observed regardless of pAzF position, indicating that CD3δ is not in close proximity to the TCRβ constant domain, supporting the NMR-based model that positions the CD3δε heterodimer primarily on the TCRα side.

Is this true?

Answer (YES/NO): NO